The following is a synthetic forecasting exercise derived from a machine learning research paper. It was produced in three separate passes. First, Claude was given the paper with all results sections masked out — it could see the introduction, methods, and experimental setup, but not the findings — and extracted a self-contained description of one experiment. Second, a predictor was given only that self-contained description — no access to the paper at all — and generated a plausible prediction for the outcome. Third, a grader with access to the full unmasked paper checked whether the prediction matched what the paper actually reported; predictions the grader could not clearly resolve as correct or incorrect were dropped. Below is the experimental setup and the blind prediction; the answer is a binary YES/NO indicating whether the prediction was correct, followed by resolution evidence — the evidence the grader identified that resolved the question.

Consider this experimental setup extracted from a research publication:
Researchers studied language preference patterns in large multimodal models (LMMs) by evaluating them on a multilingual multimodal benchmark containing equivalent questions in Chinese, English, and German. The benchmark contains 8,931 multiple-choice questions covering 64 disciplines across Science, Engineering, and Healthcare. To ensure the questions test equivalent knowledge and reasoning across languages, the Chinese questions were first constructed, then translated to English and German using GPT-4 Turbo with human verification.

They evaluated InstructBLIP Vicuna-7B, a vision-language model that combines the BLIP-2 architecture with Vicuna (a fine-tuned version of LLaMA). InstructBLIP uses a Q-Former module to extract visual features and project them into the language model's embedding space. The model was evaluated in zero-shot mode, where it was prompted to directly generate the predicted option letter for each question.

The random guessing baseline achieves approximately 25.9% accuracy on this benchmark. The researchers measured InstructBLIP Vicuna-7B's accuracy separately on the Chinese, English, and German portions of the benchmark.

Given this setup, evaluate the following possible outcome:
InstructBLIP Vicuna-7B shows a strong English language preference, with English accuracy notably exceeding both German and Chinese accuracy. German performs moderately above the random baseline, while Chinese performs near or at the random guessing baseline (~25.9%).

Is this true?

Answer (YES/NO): NO